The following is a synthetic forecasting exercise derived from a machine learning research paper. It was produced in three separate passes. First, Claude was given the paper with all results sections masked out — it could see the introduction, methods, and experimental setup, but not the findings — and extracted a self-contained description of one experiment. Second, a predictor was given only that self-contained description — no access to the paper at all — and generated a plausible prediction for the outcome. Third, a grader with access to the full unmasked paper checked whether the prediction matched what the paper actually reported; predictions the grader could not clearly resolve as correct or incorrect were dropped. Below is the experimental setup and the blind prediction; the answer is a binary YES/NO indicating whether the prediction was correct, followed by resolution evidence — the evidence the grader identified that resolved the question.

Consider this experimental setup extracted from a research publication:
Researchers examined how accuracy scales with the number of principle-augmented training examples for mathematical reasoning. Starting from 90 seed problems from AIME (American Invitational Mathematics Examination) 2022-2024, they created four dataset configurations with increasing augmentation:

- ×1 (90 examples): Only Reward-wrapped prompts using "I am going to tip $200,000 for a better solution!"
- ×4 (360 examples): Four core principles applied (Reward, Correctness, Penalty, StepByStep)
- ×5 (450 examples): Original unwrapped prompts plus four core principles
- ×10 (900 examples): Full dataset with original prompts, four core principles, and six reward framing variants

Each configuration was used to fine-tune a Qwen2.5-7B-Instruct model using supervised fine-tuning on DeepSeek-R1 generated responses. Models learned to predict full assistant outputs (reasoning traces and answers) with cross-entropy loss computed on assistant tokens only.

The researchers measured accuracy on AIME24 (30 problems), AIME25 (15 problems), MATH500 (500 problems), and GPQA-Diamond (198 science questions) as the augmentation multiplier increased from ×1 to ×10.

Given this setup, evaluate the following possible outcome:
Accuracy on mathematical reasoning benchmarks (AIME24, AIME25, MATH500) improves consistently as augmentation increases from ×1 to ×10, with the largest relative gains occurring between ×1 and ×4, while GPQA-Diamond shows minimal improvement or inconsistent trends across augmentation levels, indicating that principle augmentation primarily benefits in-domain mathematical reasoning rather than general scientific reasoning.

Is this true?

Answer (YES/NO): NO